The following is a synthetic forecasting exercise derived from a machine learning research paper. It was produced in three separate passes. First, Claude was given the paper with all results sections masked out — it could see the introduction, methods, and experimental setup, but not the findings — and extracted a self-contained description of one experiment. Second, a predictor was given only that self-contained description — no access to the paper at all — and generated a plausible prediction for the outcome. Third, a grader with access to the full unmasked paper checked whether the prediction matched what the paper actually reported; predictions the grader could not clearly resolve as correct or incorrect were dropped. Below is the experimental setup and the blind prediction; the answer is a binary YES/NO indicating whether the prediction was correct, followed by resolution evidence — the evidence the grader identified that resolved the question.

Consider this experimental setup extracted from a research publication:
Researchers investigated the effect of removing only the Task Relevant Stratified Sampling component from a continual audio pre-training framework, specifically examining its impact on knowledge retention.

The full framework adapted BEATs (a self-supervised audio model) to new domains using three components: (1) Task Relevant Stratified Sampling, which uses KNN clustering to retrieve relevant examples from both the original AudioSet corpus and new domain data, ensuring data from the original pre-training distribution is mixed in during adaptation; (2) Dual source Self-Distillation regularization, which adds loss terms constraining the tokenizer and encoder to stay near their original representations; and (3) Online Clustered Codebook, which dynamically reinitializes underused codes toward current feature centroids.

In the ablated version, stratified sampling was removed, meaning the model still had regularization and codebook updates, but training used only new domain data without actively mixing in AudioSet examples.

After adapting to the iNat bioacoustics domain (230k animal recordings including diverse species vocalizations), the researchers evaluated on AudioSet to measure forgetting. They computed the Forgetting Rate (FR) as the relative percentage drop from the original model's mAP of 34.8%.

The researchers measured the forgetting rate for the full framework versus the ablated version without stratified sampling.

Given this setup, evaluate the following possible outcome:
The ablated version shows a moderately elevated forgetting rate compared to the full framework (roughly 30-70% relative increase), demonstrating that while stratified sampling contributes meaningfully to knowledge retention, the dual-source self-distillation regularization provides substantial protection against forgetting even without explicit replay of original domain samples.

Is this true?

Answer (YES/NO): NO